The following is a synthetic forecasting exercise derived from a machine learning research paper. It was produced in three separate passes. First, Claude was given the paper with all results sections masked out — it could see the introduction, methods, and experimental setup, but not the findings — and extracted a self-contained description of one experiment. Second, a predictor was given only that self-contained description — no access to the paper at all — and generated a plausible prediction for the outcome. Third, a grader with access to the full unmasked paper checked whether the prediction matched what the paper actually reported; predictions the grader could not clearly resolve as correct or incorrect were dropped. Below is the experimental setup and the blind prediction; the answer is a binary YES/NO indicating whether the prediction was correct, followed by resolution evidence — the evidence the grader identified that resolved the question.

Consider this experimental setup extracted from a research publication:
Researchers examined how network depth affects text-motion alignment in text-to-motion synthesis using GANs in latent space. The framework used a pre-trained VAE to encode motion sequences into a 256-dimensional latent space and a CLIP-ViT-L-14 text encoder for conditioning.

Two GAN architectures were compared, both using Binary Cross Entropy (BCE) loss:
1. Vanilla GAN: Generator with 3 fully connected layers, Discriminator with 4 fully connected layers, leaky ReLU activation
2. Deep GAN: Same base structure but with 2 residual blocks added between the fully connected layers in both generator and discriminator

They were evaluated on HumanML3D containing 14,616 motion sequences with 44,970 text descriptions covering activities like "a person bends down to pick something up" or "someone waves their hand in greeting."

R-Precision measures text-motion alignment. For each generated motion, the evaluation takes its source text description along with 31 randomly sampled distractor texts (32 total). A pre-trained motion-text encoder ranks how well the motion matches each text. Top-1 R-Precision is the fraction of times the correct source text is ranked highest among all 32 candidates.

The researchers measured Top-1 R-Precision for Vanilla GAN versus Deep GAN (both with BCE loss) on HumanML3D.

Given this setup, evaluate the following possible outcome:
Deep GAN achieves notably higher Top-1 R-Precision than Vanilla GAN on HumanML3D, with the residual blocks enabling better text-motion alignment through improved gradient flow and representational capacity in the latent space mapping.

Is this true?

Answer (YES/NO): NO